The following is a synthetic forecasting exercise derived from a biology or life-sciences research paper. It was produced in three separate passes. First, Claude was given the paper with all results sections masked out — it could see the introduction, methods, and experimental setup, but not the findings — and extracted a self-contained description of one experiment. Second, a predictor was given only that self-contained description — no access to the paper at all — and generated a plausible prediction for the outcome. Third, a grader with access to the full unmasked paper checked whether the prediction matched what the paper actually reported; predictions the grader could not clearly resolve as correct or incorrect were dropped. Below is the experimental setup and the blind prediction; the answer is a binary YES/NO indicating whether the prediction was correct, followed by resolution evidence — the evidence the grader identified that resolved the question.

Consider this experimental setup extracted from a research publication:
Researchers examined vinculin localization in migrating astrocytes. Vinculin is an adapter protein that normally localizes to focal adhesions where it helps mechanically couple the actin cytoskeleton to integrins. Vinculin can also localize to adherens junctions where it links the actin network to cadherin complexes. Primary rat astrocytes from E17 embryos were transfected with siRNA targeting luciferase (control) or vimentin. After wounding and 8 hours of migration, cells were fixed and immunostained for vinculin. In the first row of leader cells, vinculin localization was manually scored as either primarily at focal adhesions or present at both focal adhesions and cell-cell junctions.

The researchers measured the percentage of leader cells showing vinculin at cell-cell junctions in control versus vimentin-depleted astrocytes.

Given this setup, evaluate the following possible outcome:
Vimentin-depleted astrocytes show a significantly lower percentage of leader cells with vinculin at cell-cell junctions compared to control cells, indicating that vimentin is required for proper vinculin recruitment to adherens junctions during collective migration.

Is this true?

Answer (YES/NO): YES